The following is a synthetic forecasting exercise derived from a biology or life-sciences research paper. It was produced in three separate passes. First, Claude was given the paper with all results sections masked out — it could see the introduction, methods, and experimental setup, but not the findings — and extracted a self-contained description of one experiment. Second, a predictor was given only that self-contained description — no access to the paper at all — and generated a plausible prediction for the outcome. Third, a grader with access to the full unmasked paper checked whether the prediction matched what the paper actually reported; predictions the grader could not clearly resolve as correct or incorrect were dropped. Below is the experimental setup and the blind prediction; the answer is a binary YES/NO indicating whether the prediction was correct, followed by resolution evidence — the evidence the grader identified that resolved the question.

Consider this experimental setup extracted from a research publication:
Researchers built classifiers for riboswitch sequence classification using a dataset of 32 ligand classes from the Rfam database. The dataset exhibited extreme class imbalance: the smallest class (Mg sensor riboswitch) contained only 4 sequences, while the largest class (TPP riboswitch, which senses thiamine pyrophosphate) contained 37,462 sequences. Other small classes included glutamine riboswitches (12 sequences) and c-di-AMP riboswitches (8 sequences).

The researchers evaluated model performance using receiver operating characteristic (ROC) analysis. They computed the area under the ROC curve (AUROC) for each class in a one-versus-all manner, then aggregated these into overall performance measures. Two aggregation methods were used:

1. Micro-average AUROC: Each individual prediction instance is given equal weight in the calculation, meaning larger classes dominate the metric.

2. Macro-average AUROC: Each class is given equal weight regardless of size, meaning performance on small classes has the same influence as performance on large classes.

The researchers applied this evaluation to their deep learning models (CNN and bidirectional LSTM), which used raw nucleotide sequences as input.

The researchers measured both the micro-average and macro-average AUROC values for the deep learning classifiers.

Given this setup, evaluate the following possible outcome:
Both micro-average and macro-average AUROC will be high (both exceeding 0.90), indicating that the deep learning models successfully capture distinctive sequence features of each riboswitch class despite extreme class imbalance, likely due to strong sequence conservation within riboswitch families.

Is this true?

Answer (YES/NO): YES